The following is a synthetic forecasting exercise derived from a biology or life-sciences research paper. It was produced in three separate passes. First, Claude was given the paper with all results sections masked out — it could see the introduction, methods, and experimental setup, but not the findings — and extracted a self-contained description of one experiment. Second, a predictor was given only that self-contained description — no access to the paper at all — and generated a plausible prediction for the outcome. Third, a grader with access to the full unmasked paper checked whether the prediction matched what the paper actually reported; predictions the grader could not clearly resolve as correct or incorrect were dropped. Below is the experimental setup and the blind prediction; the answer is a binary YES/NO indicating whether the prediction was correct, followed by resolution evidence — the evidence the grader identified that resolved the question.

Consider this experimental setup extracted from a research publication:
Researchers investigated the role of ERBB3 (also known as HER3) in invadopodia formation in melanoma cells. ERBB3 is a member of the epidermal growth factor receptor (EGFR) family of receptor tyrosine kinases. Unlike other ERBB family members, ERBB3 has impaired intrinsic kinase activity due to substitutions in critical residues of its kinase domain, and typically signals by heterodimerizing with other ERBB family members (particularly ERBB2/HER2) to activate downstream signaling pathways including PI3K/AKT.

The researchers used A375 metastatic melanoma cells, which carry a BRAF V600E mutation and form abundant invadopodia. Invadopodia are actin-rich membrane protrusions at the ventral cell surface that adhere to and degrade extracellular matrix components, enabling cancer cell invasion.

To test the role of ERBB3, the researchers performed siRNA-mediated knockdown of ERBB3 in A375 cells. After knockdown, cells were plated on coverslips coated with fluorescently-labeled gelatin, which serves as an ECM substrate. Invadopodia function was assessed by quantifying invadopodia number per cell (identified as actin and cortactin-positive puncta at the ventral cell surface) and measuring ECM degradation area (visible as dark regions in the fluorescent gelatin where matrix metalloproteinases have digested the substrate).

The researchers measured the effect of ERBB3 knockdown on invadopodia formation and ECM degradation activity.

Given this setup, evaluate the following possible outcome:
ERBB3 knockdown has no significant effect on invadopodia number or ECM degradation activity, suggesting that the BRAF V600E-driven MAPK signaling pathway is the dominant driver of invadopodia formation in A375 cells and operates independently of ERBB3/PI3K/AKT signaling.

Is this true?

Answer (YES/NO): NO